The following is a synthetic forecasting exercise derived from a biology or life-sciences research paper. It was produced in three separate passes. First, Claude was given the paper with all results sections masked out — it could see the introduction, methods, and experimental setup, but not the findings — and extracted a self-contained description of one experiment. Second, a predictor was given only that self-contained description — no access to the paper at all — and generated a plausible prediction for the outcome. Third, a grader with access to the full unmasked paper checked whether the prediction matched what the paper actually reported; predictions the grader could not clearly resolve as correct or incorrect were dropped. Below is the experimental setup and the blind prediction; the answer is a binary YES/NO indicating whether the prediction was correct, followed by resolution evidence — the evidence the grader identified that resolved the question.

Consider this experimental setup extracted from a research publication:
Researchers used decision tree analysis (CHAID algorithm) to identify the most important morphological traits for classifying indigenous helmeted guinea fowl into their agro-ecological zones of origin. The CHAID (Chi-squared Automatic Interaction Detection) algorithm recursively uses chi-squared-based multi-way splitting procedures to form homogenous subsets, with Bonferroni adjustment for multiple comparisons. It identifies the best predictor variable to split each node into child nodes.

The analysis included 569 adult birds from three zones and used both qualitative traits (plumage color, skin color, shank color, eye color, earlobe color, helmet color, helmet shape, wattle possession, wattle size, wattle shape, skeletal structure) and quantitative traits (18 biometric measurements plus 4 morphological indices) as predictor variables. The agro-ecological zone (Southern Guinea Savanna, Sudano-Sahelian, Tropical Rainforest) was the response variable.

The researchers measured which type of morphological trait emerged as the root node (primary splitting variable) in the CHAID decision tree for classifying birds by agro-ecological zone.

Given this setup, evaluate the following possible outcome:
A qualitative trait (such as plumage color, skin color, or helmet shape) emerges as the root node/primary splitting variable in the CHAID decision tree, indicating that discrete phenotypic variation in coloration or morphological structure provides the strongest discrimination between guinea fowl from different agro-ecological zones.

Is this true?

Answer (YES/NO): NO